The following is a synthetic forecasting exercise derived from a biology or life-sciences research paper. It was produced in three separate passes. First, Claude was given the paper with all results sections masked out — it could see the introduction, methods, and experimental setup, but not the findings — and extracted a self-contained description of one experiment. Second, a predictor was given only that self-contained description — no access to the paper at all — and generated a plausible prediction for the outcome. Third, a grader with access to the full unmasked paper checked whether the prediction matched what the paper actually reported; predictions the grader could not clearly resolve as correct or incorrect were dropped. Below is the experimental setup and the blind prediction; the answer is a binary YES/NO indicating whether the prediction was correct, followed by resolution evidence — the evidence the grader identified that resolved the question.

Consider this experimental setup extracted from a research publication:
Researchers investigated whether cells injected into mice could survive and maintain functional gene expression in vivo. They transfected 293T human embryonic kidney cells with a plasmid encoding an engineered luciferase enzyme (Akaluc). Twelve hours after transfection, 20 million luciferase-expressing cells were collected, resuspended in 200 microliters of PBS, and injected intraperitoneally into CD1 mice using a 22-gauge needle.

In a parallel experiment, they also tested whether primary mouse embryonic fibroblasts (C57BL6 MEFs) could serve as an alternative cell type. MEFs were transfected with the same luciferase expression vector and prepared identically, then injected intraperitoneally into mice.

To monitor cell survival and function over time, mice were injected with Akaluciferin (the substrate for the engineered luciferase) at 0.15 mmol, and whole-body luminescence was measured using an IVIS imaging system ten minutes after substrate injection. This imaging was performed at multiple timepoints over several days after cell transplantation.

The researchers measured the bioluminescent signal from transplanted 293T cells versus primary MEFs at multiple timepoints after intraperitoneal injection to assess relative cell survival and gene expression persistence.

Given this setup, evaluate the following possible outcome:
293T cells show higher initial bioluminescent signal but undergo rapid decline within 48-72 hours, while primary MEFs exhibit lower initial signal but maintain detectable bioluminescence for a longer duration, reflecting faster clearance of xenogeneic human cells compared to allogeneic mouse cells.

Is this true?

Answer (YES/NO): NO